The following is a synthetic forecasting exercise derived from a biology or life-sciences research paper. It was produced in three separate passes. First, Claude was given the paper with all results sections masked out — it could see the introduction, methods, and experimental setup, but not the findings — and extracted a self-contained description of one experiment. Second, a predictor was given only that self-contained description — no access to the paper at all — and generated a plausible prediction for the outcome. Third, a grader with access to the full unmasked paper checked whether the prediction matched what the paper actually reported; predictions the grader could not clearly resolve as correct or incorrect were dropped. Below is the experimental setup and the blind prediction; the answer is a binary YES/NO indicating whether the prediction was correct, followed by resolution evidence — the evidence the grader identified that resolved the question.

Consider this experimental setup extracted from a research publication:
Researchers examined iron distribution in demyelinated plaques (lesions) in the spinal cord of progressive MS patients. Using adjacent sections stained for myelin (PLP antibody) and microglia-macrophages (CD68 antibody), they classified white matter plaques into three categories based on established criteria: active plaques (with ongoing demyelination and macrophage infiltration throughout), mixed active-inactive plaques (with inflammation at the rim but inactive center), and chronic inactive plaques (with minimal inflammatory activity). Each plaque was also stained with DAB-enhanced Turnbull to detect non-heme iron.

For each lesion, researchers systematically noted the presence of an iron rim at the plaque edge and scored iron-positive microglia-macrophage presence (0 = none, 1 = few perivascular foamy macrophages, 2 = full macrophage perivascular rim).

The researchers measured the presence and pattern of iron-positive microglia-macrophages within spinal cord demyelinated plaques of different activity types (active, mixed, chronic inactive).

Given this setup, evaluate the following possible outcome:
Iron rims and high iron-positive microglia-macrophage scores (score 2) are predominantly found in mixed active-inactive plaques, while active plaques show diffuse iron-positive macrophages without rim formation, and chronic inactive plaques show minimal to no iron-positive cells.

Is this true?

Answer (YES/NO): NO